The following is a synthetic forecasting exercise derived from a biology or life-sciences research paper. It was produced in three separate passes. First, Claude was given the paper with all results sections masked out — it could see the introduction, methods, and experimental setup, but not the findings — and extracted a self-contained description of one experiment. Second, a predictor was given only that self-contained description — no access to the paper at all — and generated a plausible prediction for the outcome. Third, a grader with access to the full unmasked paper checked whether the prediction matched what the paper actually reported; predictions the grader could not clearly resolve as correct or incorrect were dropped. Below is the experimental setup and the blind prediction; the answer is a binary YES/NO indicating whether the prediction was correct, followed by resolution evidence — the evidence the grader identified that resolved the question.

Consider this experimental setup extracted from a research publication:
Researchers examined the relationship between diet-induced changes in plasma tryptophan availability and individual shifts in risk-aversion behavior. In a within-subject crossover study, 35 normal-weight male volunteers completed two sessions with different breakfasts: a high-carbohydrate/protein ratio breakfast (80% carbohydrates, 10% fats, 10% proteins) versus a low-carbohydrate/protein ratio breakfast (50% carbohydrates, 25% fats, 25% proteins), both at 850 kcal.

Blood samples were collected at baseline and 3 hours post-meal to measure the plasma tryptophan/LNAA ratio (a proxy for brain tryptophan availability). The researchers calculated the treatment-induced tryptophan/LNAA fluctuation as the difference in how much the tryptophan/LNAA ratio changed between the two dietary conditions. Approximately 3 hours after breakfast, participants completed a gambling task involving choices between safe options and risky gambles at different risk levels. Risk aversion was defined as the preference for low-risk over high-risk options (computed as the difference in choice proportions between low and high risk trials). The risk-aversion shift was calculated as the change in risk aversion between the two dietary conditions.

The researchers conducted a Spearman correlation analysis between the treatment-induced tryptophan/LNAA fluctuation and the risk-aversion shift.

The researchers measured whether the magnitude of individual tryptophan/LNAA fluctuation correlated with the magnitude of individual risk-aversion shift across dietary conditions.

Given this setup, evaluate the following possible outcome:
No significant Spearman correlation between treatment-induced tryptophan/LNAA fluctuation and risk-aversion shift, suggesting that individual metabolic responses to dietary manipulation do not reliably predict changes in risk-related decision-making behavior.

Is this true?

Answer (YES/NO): NO